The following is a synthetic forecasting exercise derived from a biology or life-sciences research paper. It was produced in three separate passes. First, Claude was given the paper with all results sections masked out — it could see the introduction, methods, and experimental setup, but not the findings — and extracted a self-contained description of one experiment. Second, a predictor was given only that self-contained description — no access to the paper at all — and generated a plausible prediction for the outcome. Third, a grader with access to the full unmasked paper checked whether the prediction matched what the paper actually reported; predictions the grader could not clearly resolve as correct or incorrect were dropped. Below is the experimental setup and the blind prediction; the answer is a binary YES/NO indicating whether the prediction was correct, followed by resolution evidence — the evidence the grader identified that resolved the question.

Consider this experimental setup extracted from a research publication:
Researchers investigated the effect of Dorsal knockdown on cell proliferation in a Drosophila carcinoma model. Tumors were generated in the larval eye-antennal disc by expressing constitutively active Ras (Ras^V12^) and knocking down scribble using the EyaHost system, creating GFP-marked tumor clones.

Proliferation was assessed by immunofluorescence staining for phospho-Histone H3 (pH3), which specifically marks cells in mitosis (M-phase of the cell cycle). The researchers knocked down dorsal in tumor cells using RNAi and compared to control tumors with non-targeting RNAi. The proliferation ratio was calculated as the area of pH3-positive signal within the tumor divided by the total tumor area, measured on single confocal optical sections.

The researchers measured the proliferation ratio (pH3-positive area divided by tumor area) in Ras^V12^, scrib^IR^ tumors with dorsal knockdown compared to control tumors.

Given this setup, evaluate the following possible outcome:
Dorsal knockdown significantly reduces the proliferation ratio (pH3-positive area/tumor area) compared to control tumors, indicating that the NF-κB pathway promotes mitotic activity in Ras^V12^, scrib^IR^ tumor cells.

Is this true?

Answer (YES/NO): NO